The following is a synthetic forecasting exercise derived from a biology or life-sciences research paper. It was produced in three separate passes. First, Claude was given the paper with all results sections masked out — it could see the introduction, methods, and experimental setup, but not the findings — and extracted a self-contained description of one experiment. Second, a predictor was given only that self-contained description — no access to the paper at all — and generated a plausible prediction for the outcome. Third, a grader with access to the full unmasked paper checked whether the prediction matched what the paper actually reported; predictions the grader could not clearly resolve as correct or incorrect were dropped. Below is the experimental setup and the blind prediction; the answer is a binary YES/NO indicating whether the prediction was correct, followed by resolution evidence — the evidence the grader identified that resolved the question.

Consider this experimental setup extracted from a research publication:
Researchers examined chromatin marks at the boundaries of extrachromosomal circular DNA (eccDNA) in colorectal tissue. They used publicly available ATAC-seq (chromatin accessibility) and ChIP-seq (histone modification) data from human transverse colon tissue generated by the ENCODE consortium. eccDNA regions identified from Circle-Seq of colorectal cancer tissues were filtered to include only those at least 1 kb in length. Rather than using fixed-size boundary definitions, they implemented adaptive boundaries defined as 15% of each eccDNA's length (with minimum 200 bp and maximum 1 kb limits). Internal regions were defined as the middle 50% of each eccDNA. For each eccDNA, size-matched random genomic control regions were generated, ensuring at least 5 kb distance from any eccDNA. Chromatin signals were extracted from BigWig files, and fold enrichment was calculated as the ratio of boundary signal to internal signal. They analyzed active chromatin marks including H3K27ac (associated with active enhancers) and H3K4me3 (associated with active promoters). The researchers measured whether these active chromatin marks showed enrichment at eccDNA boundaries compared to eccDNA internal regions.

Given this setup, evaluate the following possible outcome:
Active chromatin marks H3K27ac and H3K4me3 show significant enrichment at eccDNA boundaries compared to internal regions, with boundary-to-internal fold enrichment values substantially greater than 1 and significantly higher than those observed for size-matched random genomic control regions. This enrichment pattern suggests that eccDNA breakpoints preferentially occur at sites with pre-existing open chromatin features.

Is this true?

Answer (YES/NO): NO